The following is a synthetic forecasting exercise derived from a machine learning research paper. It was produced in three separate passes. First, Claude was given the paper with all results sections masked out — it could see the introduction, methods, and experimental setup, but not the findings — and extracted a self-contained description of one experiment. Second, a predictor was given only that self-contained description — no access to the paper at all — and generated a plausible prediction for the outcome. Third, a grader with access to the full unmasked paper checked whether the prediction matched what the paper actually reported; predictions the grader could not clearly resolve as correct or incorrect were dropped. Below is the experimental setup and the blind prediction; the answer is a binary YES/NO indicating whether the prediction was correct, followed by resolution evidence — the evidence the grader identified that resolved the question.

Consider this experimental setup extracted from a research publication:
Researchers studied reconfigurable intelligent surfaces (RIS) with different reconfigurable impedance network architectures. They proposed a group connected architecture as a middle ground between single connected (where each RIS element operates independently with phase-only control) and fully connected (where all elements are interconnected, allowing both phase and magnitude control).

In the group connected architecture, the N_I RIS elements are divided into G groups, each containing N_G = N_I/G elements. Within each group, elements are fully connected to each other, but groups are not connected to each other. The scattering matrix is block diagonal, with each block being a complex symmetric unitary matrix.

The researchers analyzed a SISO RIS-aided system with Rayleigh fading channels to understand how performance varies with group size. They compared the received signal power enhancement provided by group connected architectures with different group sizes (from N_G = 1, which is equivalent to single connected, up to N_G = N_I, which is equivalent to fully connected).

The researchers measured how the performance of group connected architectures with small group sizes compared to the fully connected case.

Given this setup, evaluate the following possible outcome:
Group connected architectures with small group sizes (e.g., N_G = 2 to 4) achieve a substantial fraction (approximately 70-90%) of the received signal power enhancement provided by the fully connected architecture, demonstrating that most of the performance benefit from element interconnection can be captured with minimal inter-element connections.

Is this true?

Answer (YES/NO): NO